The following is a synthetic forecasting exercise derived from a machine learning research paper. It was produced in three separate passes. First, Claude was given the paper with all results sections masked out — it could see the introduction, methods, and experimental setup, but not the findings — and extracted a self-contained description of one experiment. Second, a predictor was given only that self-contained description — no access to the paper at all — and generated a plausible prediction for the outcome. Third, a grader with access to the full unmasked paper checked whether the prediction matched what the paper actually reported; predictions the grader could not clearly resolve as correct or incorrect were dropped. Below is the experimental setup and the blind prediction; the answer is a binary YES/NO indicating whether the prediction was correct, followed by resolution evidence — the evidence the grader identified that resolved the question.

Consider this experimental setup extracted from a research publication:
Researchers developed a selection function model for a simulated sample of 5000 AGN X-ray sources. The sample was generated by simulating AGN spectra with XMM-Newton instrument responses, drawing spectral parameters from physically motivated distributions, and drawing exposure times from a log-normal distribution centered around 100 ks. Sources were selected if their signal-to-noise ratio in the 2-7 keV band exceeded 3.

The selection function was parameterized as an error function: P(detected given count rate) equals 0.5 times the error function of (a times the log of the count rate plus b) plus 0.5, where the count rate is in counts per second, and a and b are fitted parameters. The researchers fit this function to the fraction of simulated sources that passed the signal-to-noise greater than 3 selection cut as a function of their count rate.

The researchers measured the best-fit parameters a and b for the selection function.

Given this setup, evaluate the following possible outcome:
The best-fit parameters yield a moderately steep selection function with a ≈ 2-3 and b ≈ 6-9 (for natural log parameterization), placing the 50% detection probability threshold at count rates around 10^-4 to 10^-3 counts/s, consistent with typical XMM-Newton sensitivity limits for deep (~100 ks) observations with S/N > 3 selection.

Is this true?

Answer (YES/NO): NO